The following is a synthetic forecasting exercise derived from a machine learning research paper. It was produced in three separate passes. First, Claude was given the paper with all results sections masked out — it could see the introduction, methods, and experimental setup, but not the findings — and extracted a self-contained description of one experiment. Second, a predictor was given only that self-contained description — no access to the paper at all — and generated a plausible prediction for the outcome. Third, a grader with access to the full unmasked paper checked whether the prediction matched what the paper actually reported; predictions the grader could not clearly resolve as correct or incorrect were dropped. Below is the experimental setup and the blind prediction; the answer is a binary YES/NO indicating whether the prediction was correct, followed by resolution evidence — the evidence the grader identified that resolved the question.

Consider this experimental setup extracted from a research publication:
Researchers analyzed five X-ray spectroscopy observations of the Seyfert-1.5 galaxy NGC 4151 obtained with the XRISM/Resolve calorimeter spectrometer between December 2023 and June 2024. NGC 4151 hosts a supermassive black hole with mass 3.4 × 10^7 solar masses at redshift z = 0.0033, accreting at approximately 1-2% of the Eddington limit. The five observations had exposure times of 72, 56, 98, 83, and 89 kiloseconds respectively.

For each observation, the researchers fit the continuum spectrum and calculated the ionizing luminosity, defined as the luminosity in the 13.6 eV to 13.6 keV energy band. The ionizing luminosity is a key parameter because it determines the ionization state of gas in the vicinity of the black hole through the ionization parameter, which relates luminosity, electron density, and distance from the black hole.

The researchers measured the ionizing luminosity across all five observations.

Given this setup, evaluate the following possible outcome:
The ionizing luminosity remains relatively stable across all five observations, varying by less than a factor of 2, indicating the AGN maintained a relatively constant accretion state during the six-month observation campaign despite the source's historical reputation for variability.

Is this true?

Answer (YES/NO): YES